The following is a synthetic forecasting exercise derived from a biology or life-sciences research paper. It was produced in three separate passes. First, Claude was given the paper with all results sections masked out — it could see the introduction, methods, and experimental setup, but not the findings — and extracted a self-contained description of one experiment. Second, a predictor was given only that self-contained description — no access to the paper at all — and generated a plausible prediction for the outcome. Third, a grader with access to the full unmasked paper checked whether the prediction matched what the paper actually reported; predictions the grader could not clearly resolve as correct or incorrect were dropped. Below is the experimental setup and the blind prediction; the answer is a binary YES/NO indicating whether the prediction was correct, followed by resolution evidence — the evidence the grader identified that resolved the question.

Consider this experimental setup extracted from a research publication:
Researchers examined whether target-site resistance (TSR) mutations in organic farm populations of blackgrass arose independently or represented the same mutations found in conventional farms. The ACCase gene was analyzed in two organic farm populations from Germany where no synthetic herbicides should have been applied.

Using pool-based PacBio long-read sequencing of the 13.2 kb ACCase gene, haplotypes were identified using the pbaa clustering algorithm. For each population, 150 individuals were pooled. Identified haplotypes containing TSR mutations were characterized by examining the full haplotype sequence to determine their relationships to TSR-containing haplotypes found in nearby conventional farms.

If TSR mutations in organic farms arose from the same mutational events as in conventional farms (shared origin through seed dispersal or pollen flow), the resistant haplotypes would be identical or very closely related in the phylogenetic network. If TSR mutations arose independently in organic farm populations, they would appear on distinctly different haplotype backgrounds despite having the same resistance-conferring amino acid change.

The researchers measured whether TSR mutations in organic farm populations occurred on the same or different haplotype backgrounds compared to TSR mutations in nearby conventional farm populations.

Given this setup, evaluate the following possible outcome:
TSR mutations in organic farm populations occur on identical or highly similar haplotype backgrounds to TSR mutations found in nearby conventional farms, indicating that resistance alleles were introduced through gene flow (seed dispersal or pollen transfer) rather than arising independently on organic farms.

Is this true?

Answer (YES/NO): NO